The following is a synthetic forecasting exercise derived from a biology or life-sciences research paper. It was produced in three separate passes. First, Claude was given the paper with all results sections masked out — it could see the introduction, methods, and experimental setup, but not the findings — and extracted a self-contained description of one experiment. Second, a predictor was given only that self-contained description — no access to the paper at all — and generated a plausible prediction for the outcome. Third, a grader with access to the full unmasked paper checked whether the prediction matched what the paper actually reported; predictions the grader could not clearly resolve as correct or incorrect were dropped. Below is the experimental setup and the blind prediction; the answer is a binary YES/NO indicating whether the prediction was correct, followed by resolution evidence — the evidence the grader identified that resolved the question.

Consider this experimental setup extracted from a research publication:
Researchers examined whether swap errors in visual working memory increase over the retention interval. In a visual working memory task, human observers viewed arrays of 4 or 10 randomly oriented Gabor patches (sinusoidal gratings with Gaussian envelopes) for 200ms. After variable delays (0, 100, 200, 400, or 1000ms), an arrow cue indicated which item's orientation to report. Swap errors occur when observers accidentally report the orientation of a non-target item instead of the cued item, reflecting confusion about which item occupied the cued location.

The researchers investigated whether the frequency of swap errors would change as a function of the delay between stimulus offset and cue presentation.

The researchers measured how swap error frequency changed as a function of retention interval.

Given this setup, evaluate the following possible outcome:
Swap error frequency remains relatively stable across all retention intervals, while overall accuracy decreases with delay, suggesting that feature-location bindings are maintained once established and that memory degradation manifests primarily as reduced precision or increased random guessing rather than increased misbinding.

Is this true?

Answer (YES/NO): NO